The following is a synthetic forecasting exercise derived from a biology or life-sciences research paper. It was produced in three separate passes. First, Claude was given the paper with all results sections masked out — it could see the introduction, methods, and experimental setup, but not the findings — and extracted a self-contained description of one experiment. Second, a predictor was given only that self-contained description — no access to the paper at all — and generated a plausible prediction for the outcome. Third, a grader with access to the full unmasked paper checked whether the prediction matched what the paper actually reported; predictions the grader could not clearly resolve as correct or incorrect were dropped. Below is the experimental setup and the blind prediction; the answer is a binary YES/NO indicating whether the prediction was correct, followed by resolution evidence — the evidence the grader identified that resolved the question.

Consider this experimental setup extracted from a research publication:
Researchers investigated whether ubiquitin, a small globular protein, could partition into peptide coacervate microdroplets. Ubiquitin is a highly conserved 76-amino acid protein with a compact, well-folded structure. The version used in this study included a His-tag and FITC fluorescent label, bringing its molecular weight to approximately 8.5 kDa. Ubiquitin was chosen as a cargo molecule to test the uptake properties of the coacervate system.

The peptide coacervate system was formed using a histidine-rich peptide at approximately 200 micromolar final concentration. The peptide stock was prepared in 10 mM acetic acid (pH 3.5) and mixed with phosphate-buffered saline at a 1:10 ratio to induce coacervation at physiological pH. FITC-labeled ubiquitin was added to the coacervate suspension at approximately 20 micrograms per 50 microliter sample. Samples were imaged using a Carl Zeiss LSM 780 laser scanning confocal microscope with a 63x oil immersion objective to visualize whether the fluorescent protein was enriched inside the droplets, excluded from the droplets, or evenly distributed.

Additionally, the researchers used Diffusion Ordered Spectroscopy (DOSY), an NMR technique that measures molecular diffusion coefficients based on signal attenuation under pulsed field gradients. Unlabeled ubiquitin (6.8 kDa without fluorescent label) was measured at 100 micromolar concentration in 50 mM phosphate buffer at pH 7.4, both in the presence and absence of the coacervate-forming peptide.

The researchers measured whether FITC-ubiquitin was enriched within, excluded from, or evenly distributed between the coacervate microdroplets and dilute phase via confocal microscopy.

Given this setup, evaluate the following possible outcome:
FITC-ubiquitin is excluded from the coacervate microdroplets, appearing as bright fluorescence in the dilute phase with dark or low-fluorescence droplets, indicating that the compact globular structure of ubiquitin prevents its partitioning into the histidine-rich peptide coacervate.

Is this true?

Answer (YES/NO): NO